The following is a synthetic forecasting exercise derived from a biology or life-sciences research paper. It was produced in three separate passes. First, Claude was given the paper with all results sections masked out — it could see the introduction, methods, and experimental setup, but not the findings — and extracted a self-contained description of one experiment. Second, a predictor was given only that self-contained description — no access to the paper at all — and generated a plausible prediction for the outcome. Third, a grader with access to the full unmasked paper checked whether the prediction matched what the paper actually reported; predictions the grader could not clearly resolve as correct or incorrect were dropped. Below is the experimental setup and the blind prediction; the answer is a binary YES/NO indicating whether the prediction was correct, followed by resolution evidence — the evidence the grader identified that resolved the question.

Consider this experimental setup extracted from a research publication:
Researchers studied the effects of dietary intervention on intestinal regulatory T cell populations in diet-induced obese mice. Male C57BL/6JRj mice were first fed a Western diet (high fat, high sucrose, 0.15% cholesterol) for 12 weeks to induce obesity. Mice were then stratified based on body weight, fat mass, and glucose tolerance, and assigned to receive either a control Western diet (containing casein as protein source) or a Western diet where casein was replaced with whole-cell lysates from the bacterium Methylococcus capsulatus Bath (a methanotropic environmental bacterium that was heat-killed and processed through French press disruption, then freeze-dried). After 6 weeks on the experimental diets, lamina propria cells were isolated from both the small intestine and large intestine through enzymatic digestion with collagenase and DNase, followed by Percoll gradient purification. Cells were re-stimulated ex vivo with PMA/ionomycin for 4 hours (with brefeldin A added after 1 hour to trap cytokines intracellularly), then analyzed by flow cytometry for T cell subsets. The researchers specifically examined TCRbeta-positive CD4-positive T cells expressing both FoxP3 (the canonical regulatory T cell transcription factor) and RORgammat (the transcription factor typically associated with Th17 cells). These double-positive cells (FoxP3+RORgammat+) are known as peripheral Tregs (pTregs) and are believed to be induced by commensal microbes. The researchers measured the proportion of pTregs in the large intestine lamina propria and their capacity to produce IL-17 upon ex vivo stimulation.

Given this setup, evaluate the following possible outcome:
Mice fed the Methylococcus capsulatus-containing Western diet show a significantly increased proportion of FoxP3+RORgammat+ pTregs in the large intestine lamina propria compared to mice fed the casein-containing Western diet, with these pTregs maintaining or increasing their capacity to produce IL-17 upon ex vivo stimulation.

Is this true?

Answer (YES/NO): YES